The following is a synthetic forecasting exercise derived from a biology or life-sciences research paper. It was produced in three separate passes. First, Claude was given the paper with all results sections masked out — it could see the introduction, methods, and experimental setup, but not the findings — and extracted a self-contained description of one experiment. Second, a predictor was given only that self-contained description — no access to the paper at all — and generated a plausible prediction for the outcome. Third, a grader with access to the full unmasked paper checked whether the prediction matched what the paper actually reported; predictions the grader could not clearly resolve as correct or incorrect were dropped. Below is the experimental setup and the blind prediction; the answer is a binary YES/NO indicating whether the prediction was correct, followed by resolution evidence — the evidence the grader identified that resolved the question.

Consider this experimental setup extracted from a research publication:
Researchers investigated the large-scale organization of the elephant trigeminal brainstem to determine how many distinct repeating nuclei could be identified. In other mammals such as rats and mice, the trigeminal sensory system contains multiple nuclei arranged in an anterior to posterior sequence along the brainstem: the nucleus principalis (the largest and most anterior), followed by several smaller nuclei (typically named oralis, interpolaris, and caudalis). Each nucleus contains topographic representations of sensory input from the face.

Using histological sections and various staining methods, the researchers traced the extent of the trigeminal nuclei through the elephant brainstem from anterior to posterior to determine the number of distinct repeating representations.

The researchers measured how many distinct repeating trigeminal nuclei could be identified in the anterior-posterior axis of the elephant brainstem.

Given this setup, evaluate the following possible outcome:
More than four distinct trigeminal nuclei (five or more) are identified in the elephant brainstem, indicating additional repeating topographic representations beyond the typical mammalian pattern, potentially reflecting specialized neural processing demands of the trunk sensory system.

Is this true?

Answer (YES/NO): NO